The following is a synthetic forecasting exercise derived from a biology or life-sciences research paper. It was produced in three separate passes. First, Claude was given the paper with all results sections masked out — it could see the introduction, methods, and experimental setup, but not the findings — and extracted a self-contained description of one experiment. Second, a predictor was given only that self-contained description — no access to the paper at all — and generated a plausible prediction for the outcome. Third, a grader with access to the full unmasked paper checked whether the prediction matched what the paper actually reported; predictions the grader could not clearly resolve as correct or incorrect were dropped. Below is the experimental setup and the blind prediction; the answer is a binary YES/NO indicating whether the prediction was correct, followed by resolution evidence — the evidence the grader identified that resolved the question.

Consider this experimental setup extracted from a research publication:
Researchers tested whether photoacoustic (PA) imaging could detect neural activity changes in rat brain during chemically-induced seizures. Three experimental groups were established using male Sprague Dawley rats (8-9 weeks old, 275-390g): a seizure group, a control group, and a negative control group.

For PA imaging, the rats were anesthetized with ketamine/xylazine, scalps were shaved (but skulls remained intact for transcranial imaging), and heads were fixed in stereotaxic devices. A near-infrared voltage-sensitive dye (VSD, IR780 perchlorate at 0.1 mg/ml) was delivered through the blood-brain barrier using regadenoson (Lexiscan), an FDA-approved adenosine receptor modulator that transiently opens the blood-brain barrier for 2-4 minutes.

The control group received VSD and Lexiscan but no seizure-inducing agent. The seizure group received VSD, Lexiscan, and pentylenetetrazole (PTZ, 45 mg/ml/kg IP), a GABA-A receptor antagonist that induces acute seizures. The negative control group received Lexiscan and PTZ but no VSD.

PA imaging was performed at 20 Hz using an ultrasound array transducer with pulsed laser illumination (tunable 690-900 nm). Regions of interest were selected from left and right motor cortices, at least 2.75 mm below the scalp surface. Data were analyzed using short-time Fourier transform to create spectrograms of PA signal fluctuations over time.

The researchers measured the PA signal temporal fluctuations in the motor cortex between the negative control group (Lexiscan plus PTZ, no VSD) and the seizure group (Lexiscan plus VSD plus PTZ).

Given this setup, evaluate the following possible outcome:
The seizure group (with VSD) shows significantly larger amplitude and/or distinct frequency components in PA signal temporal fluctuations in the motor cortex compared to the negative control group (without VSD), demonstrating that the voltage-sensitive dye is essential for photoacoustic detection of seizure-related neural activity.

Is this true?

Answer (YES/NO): YES